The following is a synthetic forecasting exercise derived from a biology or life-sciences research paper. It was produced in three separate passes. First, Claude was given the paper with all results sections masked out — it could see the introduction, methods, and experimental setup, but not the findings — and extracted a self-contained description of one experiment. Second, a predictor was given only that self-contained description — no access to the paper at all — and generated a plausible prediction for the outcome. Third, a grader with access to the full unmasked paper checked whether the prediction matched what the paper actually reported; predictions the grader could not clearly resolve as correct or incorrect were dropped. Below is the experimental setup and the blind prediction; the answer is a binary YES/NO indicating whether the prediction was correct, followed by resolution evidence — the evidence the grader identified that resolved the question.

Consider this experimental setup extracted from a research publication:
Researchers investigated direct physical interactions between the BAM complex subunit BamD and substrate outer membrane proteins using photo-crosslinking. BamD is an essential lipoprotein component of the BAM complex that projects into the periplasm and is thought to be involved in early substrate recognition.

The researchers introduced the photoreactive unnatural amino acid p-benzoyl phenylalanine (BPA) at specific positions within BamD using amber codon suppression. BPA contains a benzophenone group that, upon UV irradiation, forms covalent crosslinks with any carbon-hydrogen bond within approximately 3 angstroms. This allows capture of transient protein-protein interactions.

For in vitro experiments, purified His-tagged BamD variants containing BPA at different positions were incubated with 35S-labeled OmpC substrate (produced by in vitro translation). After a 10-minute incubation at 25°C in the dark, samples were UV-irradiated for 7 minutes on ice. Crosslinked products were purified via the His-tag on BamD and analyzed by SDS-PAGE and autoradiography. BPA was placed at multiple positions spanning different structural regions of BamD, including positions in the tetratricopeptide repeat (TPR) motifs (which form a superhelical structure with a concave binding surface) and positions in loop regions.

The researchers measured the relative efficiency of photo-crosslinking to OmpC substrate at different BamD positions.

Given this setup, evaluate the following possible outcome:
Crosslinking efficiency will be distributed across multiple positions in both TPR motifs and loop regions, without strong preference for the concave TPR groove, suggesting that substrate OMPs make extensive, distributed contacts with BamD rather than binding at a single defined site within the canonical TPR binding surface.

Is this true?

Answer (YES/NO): NO